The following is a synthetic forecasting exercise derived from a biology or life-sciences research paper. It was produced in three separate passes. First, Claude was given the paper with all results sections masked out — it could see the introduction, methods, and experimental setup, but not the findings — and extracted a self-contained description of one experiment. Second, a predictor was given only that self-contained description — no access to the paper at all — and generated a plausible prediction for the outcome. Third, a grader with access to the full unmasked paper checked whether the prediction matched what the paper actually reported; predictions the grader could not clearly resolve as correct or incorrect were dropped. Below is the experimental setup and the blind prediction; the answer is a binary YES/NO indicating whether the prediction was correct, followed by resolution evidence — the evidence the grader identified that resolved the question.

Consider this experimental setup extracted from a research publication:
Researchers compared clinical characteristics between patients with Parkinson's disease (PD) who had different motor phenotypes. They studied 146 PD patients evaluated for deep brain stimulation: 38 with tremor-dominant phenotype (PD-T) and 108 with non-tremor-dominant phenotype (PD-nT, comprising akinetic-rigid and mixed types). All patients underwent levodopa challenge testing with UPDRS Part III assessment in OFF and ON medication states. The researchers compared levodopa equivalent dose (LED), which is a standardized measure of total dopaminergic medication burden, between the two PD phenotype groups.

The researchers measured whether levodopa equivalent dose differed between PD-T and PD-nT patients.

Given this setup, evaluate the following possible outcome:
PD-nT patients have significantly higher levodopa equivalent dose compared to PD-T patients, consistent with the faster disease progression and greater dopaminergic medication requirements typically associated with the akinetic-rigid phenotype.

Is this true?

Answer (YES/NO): YES